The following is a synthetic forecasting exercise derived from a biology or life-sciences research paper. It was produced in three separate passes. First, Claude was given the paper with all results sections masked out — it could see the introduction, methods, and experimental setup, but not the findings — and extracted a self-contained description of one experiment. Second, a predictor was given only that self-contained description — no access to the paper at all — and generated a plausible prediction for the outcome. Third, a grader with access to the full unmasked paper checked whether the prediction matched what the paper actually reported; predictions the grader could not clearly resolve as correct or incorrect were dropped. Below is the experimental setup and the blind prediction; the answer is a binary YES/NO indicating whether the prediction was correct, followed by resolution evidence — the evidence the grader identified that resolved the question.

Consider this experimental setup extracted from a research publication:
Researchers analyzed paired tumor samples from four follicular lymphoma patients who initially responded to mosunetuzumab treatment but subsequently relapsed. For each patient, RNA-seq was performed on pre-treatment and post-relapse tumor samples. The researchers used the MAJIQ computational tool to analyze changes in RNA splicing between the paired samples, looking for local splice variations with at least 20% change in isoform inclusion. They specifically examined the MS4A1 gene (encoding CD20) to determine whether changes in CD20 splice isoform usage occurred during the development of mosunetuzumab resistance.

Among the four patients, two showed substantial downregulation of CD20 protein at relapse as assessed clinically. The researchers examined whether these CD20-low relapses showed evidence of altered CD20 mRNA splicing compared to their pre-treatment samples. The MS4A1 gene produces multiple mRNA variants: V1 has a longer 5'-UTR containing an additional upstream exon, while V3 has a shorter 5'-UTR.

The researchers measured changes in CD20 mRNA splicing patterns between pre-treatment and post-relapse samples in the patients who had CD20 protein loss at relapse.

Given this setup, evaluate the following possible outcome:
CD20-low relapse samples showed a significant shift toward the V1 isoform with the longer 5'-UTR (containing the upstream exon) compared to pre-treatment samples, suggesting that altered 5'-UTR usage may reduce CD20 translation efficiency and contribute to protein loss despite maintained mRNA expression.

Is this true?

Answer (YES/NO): YES